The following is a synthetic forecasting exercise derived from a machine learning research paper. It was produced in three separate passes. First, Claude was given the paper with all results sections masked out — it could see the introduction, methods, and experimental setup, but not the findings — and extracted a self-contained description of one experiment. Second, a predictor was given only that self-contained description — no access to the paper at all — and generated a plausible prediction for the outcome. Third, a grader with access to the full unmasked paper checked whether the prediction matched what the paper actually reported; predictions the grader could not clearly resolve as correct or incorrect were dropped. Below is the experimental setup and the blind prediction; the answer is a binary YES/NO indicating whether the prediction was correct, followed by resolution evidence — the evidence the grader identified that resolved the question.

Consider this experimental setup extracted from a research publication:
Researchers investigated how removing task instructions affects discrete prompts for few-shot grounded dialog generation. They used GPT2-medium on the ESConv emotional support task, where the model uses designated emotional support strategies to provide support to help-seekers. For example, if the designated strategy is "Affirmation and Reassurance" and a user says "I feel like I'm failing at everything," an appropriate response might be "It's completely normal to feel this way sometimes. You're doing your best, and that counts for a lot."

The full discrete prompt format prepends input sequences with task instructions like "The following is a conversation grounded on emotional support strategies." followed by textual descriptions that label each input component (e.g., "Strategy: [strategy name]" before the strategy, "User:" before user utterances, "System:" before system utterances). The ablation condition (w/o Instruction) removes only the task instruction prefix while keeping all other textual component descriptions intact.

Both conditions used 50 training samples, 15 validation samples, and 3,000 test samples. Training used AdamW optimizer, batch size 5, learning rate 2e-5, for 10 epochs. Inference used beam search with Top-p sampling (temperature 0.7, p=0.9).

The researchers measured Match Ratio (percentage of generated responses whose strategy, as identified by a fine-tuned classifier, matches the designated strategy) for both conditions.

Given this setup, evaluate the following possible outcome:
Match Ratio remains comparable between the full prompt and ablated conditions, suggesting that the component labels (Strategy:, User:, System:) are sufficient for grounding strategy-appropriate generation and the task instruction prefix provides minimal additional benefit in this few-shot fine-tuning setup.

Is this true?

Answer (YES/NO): YES